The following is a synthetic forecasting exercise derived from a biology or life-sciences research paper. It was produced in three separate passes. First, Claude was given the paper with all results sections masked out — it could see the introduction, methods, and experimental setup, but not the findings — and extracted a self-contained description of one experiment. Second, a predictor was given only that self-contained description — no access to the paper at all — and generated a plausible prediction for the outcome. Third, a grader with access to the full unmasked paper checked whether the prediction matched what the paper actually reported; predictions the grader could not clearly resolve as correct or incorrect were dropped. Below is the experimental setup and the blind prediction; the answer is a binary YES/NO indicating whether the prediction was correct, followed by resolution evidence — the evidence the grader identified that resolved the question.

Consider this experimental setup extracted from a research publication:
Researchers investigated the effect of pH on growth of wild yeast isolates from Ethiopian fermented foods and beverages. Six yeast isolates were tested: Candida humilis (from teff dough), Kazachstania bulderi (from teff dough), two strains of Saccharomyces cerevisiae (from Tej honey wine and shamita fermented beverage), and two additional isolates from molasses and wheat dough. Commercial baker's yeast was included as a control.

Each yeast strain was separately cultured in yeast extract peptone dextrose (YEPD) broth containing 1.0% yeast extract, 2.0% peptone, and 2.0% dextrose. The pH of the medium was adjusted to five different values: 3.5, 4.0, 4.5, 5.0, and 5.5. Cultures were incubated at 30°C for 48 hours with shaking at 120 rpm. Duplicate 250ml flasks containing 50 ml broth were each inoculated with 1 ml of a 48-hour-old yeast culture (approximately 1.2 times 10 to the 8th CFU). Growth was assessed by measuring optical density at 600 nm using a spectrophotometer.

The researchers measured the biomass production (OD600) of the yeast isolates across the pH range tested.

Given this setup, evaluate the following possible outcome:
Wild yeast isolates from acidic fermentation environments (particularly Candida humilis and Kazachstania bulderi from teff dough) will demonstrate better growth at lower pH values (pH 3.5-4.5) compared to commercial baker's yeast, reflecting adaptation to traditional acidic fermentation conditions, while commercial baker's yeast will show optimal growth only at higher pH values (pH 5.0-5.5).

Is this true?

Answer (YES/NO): NO